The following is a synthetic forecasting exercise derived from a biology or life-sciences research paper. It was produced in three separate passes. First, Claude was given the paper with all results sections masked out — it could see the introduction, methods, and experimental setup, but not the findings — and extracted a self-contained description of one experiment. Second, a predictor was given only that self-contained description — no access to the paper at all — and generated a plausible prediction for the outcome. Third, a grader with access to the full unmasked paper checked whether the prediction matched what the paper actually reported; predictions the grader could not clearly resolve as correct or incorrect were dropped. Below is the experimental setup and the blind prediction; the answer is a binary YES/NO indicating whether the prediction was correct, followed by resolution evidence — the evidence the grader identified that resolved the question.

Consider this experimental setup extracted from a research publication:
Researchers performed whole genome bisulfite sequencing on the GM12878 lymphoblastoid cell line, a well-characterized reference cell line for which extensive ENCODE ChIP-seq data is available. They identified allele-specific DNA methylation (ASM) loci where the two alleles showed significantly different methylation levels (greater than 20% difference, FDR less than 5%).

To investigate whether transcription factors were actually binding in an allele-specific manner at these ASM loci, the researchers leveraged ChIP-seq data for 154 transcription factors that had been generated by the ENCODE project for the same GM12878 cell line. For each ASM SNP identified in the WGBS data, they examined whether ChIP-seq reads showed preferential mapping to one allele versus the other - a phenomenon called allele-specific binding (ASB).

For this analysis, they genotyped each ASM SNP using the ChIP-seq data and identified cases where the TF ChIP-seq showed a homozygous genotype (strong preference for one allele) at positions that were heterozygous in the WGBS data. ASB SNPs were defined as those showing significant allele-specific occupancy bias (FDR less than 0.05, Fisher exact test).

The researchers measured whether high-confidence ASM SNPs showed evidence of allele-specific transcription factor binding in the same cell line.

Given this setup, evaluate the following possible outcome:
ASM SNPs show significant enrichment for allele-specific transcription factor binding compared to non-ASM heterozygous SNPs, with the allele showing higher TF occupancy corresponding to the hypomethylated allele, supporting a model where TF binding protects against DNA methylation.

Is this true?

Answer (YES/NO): YES